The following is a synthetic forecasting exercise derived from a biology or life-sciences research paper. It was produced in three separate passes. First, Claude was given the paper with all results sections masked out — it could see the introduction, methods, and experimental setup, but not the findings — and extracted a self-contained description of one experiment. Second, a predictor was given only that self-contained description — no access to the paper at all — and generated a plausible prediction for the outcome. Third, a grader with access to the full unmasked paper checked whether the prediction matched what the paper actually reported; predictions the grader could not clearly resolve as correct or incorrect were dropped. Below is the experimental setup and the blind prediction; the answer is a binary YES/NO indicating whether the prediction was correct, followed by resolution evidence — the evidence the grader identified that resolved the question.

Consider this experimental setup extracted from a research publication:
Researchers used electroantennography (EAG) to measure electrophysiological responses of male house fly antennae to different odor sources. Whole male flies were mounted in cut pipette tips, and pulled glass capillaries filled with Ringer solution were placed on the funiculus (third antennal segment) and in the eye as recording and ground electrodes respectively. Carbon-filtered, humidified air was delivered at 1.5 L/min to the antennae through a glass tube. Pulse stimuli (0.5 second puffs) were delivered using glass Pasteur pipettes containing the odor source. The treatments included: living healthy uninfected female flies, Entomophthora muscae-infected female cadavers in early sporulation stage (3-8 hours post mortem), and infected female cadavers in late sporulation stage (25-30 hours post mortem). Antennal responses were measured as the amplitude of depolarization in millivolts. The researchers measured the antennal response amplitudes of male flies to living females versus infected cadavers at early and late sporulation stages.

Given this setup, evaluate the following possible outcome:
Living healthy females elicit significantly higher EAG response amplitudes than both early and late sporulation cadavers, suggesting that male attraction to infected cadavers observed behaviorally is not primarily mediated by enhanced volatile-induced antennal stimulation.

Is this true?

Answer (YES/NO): NO